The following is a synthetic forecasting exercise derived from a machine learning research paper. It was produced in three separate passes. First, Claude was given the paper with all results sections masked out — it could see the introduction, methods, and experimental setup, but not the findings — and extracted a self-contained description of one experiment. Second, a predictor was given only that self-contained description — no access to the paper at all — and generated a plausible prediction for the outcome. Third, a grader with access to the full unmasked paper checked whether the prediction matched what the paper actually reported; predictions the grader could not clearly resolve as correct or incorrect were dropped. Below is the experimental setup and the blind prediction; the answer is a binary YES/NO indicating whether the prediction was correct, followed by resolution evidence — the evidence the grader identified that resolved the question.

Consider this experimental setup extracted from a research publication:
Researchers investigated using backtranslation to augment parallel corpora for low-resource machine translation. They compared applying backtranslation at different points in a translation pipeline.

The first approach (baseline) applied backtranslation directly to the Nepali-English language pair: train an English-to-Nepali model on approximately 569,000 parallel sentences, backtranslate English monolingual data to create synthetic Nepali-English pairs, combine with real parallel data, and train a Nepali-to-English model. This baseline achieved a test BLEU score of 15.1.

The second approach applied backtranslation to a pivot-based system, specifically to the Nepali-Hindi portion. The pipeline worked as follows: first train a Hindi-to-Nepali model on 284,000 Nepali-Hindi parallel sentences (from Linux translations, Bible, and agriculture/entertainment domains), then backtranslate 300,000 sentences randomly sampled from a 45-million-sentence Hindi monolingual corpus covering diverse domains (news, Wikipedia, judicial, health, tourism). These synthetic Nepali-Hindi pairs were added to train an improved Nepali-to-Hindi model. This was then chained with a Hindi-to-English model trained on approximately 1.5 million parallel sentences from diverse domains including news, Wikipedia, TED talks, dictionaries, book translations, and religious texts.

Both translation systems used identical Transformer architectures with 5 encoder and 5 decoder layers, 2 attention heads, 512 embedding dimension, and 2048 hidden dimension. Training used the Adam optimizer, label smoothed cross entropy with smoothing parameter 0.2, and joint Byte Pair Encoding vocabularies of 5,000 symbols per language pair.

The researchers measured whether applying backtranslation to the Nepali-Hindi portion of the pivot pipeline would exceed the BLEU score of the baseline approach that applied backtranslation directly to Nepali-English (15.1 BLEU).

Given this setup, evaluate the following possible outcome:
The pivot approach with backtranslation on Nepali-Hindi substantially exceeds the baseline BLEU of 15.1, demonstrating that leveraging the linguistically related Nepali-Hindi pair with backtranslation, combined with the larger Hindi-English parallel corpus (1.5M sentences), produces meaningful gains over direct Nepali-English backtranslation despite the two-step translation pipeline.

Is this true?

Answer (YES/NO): NO